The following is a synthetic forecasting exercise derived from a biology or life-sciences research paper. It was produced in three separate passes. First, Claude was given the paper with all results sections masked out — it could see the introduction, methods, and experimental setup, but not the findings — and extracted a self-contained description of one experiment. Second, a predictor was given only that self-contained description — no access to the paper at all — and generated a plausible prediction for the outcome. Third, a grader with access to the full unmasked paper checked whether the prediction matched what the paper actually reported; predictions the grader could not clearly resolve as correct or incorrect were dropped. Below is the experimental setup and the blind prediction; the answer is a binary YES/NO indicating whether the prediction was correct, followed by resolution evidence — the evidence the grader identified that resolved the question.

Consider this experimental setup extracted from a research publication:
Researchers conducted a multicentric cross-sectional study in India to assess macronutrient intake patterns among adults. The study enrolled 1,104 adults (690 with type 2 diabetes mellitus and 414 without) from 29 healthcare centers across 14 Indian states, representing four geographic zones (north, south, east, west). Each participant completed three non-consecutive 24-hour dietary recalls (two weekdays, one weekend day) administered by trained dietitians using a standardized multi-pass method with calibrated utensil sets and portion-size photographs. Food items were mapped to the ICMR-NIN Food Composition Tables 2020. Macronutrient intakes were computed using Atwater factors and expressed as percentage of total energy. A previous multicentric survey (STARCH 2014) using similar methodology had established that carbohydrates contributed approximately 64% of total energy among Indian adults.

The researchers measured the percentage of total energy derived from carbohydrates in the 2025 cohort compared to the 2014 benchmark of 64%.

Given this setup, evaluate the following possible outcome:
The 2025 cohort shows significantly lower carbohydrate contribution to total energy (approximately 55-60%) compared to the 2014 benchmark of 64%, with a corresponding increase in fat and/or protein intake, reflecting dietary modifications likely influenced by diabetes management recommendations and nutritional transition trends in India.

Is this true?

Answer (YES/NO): NO